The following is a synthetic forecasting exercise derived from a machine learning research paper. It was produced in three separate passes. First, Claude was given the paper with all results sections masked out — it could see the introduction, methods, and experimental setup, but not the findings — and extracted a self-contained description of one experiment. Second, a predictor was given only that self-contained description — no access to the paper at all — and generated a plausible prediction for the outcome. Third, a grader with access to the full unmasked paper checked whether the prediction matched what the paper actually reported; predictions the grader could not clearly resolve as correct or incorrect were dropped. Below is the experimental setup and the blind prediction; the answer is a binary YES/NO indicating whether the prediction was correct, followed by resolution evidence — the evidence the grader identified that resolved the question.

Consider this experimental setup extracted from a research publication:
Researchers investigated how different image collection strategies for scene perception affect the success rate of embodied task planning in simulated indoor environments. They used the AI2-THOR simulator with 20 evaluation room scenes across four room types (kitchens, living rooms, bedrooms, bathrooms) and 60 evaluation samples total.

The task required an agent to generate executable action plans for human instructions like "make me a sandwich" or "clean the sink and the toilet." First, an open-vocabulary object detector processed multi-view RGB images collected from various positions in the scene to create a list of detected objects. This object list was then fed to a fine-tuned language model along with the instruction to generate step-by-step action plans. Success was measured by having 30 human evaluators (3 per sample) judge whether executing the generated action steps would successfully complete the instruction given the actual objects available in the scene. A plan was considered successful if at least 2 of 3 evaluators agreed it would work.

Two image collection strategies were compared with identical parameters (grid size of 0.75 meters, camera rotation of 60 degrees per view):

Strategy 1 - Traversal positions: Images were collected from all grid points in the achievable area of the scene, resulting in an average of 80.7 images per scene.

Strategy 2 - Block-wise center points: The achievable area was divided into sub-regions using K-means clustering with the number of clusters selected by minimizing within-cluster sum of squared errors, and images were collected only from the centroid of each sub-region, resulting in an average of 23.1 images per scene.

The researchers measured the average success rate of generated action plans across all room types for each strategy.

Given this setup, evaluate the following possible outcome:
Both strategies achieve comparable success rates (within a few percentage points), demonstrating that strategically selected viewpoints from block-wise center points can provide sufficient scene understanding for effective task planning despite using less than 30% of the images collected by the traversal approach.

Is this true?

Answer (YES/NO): NO